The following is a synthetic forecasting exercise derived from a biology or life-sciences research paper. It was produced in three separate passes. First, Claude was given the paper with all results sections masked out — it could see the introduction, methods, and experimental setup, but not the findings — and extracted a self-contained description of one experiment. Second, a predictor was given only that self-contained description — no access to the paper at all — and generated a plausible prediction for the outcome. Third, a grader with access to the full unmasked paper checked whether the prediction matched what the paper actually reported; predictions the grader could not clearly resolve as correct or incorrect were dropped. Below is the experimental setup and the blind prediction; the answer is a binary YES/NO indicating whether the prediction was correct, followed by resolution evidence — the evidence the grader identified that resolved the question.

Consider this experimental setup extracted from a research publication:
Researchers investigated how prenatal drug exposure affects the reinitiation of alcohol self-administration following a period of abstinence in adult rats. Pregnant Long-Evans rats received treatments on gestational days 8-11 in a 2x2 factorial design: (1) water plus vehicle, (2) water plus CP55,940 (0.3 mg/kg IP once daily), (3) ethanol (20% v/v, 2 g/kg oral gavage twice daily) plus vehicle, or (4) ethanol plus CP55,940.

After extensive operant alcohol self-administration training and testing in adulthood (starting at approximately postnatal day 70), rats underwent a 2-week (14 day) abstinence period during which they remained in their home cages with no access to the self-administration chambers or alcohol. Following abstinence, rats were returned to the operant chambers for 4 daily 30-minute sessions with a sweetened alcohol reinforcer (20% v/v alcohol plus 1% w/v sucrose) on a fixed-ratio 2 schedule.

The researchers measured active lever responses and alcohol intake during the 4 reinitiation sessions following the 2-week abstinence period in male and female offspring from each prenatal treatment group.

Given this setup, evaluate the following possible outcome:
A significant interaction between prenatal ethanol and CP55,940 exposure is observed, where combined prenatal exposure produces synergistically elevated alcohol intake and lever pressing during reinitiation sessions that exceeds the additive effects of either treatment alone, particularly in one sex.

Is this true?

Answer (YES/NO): NO